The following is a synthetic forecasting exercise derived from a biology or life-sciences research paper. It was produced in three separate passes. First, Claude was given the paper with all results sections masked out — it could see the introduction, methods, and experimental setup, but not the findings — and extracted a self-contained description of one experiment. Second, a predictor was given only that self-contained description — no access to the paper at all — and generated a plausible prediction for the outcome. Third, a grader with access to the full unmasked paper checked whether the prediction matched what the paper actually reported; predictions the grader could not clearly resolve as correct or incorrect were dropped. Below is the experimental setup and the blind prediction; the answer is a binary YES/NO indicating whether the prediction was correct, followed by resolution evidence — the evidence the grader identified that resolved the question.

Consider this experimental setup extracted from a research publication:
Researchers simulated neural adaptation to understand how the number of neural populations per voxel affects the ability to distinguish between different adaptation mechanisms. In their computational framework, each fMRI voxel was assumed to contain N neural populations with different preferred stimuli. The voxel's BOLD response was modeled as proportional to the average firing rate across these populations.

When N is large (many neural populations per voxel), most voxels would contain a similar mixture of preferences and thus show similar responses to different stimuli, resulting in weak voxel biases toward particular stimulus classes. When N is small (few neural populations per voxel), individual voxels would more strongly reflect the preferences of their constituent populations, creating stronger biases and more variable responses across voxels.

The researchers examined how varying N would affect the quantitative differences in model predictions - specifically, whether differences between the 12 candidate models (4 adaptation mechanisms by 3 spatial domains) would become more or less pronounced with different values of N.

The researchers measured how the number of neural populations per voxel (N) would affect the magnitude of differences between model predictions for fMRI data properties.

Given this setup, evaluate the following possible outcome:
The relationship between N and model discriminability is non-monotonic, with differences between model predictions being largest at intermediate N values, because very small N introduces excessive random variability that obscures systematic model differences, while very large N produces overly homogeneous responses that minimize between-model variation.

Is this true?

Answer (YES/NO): NO